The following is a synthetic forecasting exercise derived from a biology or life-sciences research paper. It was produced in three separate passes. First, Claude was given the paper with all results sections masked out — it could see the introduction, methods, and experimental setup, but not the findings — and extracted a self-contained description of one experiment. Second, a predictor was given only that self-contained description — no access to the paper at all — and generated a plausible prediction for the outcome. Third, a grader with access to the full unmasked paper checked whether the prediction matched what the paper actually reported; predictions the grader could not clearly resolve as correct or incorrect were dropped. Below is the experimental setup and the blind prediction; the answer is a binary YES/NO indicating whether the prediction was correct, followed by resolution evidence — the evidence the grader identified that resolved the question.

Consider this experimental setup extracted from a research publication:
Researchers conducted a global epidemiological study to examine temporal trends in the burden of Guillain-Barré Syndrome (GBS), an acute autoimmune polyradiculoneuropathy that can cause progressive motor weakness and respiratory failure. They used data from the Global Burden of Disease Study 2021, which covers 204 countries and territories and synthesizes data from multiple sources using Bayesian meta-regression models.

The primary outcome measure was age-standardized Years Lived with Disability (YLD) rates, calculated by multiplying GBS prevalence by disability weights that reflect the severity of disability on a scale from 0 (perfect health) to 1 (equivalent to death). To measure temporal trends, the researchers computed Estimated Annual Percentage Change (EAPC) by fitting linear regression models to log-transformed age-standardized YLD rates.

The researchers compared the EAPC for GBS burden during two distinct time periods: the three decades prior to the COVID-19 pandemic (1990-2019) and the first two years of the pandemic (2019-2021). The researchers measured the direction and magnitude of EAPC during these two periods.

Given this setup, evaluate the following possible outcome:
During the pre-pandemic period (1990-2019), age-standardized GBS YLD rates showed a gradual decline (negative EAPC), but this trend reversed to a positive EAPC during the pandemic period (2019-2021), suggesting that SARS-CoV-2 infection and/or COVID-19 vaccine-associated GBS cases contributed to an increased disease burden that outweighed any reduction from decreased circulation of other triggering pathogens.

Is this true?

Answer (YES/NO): NO